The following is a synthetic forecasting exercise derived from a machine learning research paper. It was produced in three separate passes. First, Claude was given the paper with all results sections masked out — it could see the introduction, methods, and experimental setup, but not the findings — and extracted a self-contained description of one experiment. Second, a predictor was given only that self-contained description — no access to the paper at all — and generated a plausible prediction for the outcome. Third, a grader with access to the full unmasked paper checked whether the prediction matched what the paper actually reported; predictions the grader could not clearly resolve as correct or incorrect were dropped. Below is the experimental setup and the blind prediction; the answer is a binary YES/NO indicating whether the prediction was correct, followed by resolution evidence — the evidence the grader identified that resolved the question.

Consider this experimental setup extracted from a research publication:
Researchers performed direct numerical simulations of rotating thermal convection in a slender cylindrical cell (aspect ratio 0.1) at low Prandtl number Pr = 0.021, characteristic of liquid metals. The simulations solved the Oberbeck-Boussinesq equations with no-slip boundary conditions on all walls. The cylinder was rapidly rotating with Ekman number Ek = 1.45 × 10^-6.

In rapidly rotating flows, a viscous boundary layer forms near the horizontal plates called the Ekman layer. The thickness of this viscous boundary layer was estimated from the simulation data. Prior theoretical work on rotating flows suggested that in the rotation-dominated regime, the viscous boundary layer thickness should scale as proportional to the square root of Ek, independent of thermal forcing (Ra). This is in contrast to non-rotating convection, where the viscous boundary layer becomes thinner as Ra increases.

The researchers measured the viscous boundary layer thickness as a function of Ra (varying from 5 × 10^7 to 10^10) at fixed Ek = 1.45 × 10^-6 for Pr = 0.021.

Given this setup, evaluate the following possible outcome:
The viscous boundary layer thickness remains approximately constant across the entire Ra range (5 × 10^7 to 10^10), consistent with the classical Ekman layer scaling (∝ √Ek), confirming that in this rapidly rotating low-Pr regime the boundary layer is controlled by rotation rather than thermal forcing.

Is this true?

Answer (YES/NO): NO